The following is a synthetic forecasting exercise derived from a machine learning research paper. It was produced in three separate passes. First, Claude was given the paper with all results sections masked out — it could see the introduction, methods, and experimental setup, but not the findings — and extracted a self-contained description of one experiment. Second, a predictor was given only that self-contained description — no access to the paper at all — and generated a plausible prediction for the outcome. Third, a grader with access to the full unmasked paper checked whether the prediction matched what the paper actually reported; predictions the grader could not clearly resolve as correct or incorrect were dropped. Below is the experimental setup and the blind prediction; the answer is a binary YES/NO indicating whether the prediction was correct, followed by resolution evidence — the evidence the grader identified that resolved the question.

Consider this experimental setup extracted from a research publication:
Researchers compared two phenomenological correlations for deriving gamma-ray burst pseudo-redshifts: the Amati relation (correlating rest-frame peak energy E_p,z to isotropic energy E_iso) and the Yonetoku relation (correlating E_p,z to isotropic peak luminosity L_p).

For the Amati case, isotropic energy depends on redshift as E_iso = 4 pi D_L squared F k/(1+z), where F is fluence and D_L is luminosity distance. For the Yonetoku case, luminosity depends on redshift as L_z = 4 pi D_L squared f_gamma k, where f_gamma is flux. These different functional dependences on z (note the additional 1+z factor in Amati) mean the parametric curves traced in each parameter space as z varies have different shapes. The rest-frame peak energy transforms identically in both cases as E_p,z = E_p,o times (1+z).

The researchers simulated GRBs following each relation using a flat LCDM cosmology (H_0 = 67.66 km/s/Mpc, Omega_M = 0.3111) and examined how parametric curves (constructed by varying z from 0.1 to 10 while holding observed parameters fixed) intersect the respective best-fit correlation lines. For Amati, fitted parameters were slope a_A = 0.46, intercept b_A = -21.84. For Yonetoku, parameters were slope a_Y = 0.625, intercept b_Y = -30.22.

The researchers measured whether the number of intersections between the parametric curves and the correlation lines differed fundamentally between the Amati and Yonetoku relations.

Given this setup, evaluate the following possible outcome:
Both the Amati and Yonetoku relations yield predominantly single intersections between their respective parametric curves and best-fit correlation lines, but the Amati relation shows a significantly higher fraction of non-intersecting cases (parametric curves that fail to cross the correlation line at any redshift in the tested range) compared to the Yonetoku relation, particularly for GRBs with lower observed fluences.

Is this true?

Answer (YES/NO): NO